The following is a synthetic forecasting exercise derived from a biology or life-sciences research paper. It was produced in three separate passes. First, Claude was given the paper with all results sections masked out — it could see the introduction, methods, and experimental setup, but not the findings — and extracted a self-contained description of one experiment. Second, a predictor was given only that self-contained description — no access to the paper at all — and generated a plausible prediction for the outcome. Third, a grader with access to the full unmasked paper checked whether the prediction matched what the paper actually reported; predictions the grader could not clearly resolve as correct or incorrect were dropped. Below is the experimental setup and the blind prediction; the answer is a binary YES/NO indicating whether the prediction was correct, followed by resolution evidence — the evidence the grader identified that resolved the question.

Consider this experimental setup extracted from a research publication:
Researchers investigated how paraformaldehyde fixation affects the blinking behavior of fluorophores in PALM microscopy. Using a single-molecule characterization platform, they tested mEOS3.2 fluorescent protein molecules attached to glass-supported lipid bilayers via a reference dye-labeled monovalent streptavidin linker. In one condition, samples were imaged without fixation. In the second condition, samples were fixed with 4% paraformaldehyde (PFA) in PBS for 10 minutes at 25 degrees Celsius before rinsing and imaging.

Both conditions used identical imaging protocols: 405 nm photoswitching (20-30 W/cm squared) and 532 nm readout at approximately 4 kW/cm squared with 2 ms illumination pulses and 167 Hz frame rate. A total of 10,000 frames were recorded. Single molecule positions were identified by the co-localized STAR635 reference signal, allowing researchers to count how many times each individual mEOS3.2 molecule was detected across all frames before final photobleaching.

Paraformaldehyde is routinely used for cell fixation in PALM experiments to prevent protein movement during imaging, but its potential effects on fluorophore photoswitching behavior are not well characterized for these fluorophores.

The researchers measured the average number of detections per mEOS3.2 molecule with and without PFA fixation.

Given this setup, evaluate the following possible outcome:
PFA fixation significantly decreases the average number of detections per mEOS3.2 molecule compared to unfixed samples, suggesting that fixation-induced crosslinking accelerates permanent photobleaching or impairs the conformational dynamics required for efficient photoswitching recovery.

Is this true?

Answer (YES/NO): NO